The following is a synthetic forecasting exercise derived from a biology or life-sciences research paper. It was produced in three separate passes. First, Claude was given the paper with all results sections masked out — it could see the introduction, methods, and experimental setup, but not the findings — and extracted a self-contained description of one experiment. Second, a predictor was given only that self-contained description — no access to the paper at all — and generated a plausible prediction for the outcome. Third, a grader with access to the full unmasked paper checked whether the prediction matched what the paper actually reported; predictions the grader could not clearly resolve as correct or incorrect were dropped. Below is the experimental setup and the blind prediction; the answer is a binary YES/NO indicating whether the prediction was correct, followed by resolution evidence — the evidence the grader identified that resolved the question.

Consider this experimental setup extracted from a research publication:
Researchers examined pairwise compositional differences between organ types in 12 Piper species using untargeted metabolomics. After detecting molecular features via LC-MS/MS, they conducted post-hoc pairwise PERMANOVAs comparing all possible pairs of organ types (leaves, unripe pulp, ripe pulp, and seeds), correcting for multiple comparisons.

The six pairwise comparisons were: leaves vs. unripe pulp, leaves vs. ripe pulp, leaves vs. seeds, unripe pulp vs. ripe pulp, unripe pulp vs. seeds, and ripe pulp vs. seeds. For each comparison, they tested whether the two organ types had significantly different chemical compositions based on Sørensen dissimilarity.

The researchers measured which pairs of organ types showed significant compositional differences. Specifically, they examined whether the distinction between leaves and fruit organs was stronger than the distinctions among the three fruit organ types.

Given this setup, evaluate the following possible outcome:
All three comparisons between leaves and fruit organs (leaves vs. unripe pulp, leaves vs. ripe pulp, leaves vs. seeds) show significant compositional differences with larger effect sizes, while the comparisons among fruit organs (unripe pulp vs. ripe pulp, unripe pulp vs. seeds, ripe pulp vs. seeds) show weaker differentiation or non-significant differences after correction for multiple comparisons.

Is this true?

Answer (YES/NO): NO